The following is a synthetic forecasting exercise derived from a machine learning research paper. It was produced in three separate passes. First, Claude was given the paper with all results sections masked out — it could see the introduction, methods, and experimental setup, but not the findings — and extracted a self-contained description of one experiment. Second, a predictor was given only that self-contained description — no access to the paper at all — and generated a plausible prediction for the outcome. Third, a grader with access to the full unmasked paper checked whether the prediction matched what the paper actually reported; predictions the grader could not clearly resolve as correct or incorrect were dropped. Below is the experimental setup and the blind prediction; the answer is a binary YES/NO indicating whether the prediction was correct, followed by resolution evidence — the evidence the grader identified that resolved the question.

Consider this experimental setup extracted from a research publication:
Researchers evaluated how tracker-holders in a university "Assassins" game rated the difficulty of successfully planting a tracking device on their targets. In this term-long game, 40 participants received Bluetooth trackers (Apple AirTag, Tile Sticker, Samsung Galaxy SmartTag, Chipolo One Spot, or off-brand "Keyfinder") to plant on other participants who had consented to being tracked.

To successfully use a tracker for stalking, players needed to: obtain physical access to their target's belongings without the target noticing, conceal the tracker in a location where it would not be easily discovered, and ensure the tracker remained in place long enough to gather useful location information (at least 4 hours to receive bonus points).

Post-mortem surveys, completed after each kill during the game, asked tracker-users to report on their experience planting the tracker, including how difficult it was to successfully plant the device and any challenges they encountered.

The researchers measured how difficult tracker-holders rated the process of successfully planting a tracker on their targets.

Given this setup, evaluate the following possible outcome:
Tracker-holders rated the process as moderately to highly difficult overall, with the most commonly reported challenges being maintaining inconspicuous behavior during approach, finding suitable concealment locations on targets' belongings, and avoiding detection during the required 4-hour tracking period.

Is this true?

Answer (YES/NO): NO